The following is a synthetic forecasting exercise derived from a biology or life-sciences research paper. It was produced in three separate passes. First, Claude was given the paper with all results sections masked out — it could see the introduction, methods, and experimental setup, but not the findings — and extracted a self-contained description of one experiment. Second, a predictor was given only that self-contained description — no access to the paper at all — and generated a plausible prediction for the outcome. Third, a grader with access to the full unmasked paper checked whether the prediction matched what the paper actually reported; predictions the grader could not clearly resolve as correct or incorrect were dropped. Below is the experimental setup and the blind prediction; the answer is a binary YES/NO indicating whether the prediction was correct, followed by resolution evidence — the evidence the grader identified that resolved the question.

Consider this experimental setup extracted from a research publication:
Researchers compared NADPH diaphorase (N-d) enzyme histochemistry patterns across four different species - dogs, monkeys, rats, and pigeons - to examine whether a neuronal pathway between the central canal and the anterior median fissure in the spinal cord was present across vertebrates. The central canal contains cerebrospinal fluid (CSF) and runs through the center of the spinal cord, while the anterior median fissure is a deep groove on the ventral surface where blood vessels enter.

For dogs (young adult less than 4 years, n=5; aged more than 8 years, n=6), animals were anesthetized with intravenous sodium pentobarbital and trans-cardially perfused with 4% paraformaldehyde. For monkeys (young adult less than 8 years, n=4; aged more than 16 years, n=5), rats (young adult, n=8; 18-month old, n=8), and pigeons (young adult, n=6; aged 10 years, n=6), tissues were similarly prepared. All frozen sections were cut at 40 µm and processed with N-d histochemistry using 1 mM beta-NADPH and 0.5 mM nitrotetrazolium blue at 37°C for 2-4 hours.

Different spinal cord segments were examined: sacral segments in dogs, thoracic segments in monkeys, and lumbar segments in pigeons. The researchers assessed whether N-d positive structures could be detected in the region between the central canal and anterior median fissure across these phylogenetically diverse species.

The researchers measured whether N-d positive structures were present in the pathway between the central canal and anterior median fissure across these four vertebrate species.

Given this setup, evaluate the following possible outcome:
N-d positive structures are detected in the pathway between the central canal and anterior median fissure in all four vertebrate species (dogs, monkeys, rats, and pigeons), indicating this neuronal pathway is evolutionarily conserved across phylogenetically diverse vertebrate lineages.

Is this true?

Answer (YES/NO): YES